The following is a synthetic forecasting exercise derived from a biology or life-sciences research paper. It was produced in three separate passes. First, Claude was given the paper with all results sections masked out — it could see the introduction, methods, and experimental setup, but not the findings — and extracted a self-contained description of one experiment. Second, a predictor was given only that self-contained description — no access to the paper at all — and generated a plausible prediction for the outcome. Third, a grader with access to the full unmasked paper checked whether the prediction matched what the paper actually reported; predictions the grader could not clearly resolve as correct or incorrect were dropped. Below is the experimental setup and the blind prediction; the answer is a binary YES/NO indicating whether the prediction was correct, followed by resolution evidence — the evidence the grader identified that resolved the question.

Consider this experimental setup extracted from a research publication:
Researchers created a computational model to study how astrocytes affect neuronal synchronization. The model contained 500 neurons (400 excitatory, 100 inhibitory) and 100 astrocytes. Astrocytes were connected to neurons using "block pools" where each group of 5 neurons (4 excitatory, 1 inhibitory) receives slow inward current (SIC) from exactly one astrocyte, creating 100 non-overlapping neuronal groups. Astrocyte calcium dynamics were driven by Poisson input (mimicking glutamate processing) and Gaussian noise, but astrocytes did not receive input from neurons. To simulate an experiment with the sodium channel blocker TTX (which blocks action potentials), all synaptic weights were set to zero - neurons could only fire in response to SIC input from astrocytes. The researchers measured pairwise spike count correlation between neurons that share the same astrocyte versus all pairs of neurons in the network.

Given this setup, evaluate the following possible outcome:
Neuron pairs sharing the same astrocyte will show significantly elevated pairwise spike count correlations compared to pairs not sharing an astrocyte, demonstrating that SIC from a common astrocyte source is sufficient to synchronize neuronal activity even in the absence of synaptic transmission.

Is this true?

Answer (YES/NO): YES